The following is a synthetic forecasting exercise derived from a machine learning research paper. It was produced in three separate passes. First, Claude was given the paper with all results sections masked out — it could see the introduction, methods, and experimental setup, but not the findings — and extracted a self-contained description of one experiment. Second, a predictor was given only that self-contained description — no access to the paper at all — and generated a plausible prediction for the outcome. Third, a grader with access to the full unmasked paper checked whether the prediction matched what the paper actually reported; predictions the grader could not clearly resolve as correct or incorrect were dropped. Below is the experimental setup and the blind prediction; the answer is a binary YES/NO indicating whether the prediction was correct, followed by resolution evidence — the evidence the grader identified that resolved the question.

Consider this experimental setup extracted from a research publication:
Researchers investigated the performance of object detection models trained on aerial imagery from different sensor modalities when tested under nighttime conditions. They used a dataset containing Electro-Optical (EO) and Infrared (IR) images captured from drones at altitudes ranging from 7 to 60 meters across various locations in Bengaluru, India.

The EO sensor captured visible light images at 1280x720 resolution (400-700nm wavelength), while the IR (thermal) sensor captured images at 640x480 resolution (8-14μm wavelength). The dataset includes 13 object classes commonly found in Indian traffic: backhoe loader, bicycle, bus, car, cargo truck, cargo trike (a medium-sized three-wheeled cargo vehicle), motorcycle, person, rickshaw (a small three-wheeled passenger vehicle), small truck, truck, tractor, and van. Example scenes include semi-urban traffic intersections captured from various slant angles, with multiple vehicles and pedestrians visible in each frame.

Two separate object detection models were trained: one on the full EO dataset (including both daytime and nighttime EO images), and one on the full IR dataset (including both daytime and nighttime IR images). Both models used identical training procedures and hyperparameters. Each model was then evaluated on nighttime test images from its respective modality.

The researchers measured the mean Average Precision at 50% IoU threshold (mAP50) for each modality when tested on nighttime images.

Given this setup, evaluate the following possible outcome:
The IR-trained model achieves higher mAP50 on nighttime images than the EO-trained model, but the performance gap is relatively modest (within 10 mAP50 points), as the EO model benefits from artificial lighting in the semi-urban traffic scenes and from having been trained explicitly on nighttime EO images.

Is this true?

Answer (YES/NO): NO